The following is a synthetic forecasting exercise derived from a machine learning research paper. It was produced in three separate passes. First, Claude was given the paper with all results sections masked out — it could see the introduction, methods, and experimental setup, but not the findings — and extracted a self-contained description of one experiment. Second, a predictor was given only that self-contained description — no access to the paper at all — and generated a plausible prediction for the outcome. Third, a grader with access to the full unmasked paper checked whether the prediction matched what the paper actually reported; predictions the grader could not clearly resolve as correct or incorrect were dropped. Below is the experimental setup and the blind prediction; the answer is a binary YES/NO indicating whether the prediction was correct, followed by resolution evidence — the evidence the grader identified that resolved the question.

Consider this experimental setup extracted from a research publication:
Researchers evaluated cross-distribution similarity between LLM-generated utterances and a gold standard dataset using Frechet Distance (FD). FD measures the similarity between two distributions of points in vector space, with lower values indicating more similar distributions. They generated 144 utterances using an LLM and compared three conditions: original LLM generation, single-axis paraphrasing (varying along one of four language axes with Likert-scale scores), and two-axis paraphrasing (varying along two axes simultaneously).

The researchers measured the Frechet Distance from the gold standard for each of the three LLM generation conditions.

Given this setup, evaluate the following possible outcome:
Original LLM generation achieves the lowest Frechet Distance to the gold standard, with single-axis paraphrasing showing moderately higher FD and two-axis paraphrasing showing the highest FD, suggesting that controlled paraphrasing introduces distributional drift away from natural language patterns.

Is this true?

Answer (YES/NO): NO